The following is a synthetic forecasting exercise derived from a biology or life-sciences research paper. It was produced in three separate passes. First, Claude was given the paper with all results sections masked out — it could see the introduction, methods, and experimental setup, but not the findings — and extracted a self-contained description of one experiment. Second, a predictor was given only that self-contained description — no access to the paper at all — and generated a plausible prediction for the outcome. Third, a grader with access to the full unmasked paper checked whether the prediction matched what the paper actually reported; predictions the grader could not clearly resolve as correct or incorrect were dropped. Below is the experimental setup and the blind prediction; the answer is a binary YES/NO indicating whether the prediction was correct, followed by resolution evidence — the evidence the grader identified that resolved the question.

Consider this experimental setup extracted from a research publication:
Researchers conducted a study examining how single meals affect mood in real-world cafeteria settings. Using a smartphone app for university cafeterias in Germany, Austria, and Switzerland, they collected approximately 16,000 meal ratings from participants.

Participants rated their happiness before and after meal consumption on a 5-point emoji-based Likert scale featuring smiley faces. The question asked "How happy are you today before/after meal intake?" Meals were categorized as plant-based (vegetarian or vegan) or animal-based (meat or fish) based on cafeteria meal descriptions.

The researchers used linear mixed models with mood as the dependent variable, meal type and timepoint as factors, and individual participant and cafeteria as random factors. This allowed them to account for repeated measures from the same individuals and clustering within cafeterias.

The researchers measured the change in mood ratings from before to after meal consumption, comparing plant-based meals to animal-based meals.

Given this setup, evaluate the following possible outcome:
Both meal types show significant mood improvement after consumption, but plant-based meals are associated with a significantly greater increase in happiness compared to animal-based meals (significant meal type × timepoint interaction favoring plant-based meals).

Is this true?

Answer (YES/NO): NO